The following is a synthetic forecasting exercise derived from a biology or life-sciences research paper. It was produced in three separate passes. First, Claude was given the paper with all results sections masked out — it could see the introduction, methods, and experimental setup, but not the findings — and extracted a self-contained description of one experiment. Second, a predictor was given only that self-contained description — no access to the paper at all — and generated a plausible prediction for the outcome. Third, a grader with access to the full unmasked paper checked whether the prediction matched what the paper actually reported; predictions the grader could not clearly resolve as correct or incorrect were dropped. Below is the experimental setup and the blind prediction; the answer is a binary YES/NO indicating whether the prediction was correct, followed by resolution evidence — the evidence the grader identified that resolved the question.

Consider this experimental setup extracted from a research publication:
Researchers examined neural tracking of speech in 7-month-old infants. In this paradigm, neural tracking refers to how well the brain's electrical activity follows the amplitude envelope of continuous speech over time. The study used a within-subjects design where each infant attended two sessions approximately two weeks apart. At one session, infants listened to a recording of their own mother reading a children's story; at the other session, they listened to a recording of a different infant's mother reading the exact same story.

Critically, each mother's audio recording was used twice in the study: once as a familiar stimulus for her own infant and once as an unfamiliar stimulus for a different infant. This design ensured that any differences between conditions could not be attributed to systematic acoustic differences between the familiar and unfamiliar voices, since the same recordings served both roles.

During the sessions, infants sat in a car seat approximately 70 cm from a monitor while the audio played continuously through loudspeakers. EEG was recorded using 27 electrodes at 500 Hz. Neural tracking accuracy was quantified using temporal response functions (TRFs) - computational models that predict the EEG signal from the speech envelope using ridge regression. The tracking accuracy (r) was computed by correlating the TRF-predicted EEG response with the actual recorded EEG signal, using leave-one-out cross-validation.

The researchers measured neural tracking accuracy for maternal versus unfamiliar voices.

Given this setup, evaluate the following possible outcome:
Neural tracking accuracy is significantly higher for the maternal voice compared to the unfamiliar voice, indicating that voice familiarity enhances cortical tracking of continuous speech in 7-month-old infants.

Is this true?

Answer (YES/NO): YES